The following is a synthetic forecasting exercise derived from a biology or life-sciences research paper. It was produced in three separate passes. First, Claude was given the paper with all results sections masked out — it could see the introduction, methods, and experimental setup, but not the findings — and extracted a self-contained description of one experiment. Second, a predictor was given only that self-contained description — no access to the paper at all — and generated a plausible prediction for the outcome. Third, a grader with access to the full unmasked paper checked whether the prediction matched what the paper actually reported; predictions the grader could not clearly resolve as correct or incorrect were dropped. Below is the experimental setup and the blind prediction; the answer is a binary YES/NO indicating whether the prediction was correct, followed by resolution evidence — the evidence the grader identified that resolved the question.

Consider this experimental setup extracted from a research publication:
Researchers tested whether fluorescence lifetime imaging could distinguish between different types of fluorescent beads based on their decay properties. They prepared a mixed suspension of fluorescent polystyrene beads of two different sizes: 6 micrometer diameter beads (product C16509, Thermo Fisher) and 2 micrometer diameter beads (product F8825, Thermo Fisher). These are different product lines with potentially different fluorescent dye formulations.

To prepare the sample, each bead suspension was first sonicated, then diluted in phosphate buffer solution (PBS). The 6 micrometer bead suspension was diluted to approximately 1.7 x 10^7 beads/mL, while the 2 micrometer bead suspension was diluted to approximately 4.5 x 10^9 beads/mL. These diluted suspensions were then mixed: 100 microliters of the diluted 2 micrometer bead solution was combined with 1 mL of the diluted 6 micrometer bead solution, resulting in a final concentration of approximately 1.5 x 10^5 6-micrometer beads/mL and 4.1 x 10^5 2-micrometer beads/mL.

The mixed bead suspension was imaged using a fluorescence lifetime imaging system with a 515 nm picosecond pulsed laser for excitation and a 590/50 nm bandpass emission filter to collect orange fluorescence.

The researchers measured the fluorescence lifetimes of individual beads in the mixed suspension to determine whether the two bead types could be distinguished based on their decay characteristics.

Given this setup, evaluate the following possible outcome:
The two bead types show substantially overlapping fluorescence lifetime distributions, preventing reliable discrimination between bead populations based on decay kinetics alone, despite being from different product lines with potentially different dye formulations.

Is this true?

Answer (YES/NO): NO